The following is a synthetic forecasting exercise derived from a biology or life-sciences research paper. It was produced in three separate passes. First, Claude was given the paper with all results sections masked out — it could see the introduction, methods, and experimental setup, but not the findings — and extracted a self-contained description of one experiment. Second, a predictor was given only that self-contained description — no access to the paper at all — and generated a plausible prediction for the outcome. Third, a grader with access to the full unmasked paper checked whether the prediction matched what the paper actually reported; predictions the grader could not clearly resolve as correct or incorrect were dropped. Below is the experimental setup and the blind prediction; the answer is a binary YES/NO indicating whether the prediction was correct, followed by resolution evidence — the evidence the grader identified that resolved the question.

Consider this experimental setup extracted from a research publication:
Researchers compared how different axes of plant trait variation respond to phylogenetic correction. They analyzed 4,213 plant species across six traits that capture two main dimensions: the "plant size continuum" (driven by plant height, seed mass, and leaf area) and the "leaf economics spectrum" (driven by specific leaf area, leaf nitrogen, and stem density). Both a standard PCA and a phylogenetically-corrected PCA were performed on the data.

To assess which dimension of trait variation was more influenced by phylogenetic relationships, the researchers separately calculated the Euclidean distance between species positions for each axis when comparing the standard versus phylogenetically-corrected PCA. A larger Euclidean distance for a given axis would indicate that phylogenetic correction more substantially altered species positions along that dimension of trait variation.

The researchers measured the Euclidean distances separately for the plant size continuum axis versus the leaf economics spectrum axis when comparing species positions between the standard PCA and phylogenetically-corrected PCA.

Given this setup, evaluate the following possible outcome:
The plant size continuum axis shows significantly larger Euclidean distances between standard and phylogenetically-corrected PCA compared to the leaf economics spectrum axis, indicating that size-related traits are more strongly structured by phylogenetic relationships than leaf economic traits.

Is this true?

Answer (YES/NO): YES